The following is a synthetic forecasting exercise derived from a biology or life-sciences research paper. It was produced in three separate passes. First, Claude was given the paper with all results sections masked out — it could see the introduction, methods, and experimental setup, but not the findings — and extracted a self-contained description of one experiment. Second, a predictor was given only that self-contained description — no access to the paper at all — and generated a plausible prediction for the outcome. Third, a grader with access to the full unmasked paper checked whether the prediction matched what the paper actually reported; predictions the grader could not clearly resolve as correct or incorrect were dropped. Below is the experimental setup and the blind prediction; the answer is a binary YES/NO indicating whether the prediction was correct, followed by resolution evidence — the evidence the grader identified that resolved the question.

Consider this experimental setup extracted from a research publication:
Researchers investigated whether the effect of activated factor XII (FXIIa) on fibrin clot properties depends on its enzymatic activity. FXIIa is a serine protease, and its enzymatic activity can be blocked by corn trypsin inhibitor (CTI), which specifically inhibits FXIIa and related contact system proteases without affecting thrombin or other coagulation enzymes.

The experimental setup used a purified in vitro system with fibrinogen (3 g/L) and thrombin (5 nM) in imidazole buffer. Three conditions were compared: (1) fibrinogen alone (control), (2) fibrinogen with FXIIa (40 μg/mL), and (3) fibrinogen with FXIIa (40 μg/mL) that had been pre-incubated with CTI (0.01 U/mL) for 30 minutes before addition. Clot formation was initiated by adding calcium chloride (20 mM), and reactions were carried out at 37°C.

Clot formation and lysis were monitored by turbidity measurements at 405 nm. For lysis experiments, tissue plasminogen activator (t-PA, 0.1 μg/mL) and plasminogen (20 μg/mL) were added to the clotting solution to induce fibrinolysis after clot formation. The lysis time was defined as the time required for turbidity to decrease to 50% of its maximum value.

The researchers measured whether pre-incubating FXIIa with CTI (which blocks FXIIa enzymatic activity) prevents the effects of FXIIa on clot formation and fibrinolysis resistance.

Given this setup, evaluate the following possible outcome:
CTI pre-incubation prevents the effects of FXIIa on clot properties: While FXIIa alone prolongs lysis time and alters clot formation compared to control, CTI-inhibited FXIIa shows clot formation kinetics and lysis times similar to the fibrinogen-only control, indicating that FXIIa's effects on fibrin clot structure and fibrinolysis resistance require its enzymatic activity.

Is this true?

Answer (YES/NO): YES